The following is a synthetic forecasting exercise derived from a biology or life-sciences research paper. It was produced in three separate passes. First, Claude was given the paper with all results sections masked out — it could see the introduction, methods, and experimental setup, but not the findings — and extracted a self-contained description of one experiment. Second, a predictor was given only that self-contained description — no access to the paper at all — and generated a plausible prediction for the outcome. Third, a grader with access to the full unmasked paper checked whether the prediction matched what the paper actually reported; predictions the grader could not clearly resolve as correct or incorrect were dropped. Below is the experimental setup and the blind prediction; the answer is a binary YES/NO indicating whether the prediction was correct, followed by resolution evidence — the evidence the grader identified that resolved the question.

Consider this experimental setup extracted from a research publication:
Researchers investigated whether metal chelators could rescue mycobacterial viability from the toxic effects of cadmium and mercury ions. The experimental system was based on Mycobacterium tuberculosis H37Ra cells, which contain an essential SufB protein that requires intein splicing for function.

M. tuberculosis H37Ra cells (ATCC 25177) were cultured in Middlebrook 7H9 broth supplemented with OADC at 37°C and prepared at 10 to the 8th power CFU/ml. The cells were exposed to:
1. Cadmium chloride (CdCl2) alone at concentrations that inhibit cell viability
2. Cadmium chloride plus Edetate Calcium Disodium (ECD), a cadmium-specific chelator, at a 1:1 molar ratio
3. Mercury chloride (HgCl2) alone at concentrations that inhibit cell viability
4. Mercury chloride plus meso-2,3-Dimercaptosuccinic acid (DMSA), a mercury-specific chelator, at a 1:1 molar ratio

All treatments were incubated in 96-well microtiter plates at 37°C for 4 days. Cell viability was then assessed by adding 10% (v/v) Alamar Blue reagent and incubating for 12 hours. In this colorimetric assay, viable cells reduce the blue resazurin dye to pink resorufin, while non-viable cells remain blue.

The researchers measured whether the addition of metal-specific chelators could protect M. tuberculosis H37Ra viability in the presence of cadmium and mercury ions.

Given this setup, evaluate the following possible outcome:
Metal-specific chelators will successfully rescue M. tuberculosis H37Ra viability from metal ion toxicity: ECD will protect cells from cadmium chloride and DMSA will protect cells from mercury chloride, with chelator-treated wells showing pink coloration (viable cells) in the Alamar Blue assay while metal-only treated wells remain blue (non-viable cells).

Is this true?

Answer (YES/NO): YES